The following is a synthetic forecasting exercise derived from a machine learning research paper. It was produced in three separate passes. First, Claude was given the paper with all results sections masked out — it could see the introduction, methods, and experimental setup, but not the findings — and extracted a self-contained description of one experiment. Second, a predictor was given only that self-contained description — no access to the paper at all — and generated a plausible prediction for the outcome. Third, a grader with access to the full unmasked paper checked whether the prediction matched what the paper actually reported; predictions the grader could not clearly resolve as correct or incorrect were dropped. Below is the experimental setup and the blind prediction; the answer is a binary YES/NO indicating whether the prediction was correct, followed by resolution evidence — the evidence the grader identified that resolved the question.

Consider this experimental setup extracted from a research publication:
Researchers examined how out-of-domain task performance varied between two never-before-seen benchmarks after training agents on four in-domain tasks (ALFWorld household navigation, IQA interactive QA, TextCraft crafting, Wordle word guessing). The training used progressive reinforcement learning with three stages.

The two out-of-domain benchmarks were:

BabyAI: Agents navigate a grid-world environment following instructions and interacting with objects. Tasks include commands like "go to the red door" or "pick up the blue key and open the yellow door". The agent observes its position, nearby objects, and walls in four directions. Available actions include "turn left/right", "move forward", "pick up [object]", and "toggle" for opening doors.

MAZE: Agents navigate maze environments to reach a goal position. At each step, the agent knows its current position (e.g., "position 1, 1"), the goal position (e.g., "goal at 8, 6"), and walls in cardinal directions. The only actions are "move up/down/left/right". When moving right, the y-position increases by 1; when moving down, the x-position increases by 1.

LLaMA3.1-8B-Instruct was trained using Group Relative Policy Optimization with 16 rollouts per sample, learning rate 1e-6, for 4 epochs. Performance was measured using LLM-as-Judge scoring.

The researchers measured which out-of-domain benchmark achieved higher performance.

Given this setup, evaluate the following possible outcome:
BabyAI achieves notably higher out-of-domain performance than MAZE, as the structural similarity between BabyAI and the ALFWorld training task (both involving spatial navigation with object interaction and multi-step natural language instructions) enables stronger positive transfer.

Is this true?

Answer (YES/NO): YES